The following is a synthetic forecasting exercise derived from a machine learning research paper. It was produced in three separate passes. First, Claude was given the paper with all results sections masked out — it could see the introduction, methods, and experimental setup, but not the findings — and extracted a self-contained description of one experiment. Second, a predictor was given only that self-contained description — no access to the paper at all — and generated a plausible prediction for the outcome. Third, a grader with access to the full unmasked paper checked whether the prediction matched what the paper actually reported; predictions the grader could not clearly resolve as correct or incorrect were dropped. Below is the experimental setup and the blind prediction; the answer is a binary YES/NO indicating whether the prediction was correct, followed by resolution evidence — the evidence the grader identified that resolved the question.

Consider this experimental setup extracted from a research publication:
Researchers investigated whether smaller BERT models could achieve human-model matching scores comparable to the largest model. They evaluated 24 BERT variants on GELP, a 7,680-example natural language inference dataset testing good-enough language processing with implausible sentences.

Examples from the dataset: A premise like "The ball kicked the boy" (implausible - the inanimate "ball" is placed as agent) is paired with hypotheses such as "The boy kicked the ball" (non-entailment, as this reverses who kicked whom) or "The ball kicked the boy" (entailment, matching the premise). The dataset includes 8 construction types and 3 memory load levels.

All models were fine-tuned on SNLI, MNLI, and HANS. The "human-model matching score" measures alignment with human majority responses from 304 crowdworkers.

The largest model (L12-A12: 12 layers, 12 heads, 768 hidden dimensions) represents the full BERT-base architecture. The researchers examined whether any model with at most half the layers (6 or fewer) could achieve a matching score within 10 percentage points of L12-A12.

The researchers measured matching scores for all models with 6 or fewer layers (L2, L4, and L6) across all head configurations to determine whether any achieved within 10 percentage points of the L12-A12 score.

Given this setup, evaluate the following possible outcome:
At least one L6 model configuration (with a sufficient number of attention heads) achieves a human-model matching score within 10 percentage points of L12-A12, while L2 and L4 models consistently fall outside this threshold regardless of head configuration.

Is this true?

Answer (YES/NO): NO